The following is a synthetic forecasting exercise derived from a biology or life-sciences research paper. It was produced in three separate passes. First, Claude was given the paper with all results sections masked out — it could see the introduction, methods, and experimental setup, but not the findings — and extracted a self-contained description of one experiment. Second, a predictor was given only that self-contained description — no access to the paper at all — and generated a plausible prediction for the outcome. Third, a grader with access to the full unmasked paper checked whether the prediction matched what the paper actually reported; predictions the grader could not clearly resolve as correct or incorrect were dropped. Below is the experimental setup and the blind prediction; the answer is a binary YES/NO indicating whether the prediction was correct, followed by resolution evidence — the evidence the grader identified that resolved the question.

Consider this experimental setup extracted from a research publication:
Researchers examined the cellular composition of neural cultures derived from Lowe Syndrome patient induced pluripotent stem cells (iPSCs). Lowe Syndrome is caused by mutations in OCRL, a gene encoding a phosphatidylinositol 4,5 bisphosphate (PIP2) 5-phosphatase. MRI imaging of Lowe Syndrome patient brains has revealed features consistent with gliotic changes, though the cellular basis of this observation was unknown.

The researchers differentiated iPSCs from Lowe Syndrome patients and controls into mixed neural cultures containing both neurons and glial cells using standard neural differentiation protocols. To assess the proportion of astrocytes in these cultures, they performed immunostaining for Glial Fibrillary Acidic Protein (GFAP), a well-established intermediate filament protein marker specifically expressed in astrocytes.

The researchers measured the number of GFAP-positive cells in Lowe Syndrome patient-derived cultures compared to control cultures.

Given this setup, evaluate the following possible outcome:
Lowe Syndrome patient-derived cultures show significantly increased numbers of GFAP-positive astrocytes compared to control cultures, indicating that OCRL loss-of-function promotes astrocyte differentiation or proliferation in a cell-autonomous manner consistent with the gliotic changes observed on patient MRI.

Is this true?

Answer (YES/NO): YES